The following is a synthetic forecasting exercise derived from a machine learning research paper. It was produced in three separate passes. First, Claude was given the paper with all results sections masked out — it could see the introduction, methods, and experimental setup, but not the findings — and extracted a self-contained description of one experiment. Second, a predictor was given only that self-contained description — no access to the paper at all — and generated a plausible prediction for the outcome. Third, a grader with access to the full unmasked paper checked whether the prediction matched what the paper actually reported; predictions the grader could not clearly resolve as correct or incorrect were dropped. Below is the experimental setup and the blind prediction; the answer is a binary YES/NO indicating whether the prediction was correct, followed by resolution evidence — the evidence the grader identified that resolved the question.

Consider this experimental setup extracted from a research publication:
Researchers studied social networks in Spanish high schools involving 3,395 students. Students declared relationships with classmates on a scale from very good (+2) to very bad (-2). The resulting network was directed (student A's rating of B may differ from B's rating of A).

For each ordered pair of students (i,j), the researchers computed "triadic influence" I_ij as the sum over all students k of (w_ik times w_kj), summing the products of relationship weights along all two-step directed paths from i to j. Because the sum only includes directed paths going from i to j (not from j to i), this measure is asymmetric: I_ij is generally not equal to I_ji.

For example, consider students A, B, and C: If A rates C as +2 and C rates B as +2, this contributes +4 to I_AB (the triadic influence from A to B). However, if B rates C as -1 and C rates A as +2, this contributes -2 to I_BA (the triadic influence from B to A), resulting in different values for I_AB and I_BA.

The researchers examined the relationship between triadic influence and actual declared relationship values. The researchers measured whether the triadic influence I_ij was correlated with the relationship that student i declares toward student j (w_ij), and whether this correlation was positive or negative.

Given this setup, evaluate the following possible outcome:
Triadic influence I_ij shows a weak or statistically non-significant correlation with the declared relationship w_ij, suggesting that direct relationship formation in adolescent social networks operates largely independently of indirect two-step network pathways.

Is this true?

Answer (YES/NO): NO